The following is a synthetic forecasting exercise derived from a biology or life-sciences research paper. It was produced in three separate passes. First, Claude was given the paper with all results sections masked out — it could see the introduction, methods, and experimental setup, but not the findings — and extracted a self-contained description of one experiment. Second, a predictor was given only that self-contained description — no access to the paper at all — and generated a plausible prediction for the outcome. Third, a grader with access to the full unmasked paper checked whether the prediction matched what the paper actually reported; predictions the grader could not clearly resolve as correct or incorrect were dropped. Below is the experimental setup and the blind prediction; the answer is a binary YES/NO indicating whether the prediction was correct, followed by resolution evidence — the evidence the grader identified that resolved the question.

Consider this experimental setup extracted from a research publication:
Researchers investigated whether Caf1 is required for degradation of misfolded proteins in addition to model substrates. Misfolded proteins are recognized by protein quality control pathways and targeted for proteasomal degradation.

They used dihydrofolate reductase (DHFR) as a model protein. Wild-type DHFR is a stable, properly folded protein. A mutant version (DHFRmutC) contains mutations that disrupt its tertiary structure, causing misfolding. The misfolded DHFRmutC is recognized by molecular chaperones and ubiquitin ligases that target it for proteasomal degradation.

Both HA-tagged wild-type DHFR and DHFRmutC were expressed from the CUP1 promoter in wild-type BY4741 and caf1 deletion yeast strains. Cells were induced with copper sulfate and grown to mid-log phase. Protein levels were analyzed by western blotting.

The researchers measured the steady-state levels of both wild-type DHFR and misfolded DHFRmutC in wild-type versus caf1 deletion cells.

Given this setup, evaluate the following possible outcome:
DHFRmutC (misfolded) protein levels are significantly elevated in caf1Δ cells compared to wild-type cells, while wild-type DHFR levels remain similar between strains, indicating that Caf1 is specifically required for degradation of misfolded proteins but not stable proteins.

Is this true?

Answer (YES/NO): NO